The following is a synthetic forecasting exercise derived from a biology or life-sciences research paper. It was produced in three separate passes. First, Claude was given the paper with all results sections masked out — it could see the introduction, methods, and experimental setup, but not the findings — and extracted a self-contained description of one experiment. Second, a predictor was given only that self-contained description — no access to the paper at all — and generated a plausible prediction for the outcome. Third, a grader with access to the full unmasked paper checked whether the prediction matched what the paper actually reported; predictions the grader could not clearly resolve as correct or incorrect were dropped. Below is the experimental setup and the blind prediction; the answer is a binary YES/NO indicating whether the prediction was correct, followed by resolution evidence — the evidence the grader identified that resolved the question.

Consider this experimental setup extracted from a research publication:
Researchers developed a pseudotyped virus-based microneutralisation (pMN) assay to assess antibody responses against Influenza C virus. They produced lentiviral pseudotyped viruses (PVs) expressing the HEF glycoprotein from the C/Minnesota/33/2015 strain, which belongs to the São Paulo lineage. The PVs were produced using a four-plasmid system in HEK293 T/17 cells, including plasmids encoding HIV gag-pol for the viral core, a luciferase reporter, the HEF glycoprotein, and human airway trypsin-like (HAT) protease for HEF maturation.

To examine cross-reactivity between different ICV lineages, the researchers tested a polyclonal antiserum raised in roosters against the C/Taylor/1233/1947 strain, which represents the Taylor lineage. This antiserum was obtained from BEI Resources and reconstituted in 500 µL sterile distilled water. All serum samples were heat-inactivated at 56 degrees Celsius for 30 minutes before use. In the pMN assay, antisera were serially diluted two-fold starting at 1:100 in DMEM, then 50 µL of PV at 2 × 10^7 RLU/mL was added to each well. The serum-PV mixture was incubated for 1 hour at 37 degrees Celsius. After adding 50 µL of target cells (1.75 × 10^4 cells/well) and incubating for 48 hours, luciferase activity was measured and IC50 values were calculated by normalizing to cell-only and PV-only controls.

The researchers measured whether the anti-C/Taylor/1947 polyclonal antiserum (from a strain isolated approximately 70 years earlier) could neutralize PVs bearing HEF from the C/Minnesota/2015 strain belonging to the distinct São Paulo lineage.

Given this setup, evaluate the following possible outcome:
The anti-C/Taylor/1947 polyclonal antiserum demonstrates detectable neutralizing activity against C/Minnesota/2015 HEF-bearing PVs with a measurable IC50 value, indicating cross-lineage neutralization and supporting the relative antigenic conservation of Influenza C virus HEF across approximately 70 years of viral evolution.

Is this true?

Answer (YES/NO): YES